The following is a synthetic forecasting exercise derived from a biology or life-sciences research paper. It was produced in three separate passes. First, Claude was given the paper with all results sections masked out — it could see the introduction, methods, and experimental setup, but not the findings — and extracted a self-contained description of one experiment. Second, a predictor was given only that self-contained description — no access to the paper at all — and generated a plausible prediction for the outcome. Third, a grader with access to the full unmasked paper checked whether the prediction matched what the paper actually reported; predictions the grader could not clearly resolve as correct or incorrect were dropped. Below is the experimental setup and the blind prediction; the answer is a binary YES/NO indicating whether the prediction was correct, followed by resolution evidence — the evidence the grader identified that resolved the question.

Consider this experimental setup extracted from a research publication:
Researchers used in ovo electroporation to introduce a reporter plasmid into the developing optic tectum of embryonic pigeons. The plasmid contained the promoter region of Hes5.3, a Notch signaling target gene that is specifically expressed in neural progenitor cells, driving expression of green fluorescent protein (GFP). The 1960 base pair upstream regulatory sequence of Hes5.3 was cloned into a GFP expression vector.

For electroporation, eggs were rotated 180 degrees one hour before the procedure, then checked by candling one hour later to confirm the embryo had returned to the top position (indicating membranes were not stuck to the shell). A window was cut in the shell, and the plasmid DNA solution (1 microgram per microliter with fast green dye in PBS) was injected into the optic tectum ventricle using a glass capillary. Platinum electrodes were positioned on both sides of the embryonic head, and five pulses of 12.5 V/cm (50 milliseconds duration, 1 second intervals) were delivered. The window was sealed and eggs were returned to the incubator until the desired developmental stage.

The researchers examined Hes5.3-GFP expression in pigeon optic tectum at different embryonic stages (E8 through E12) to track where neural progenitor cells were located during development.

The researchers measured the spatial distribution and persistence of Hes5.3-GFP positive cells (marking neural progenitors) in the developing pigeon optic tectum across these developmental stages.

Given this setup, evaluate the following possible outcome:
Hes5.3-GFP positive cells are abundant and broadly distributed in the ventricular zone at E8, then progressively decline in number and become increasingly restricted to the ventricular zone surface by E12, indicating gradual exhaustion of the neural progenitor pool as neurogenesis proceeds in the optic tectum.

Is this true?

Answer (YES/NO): NO